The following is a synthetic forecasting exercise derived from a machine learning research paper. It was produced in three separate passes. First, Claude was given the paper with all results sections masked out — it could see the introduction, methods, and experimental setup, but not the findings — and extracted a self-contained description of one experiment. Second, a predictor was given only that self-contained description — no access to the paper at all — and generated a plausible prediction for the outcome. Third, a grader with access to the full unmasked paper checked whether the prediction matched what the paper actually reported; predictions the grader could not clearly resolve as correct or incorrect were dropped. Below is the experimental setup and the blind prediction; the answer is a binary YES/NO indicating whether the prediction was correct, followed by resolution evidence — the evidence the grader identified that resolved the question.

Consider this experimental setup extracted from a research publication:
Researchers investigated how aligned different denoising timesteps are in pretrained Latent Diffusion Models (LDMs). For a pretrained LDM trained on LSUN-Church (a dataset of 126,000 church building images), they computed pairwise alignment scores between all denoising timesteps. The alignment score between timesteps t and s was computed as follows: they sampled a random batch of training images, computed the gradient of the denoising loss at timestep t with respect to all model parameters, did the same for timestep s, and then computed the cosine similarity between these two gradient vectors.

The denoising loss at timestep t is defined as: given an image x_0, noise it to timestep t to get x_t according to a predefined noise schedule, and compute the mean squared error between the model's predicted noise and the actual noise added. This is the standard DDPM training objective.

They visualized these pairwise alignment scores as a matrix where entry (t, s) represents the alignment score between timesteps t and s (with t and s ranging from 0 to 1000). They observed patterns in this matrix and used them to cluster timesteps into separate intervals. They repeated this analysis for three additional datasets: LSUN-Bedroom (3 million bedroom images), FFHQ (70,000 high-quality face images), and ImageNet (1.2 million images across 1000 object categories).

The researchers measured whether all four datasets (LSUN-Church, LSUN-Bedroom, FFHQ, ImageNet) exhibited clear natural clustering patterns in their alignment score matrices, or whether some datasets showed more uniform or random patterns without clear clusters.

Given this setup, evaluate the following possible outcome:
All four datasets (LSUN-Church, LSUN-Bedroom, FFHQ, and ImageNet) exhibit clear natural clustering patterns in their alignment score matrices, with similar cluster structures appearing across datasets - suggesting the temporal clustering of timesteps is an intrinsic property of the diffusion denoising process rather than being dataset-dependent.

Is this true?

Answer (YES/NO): NO